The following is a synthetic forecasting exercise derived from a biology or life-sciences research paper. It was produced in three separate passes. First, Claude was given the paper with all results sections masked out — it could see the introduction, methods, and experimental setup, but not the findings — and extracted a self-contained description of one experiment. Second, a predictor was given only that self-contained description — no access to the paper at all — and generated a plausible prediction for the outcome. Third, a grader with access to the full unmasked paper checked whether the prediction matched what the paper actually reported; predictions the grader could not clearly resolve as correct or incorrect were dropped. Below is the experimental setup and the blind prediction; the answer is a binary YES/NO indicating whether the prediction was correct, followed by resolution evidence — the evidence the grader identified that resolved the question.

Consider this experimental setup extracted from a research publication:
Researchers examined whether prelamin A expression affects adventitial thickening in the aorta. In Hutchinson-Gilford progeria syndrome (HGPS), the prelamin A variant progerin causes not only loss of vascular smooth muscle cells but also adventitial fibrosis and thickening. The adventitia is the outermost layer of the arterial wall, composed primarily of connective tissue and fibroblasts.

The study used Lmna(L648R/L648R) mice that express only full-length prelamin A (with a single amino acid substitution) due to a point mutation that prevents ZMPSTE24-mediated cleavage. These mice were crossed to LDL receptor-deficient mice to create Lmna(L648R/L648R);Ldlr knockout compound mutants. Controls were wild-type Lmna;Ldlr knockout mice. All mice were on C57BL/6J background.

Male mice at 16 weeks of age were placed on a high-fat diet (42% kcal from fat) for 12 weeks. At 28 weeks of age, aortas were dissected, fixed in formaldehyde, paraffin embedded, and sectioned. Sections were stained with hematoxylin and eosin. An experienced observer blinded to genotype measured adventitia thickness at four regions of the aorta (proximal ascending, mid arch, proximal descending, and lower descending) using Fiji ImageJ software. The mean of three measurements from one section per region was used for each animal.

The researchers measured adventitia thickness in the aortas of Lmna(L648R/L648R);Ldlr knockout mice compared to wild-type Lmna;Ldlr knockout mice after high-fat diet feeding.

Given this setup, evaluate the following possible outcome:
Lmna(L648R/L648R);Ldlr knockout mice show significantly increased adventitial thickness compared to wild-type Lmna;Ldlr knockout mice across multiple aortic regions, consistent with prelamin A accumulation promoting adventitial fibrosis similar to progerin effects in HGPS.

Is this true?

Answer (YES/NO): NO